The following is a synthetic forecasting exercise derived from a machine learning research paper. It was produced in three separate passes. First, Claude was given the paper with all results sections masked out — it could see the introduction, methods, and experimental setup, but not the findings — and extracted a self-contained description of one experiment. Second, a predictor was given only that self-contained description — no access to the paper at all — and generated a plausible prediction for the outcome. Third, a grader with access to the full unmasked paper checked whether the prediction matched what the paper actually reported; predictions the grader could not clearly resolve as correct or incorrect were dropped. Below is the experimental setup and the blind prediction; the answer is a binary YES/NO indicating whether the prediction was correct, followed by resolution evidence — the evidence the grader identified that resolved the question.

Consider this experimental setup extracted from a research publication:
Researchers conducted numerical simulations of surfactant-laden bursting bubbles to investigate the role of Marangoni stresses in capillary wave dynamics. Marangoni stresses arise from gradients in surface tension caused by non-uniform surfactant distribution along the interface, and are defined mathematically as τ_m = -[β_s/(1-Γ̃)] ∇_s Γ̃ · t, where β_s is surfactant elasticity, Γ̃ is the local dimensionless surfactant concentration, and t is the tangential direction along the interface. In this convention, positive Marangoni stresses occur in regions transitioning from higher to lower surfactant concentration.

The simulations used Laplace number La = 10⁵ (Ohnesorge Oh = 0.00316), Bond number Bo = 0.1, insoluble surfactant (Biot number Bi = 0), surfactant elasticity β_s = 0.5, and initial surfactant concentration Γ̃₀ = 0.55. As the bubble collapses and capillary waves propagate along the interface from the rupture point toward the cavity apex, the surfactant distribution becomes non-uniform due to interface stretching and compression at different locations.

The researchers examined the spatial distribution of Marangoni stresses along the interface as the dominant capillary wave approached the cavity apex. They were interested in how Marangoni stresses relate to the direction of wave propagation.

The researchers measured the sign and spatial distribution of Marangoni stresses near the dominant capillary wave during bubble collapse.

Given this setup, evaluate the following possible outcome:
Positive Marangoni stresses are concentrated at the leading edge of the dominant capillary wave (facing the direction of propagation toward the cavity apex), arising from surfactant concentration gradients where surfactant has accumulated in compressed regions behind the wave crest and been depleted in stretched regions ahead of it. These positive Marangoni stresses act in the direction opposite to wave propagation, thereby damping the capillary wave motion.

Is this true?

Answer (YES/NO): NO